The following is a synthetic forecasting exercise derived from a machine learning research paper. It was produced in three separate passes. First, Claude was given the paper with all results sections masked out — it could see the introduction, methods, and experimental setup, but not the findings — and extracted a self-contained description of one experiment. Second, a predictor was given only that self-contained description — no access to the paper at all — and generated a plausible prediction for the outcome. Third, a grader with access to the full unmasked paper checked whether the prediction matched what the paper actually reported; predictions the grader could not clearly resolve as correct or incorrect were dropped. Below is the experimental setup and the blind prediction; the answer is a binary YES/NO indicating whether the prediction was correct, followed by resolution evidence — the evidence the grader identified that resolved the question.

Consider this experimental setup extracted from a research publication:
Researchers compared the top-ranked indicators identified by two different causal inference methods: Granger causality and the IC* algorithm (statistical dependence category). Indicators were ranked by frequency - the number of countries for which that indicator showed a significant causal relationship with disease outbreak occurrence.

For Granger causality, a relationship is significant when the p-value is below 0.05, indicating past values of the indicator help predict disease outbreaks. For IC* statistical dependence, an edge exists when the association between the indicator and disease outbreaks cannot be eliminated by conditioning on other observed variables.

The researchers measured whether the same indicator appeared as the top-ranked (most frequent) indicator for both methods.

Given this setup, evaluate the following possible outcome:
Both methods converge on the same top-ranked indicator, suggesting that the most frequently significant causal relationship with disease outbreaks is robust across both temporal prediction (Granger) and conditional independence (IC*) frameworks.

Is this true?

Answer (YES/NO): NO